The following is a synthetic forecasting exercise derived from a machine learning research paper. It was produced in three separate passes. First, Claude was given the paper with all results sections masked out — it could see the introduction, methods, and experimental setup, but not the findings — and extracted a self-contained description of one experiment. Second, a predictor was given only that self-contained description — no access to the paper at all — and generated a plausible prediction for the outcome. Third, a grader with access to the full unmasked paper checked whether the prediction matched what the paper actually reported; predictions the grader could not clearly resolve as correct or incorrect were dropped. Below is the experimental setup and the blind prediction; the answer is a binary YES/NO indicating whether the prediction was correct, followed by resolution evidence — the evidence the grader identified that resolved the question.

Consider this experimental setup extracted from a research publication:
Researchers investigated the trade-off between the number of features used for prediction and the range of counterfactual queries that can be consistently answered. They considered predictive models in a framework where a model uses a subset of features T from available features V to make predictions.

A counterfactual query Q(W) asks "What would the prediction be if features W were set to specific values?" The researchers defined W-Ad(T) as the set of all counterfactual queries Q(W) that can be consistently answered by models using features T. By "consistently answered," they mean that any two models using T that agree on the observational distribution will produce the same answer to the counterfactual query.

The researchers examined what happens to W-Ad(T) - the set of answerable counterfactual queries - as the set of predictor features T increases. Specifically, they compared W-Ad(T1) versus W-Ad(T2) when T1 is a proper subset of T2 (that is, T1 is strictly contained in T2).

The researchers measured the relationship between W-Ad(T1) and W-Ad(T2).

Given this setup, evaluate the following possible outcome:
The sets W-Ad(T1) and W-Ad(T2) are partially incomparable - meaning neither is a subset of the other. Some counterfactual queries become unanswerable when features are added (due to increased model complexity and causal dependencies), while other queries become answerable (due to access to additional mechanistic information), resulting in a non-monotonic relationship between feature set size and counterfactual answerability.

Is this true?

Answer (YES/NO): NO